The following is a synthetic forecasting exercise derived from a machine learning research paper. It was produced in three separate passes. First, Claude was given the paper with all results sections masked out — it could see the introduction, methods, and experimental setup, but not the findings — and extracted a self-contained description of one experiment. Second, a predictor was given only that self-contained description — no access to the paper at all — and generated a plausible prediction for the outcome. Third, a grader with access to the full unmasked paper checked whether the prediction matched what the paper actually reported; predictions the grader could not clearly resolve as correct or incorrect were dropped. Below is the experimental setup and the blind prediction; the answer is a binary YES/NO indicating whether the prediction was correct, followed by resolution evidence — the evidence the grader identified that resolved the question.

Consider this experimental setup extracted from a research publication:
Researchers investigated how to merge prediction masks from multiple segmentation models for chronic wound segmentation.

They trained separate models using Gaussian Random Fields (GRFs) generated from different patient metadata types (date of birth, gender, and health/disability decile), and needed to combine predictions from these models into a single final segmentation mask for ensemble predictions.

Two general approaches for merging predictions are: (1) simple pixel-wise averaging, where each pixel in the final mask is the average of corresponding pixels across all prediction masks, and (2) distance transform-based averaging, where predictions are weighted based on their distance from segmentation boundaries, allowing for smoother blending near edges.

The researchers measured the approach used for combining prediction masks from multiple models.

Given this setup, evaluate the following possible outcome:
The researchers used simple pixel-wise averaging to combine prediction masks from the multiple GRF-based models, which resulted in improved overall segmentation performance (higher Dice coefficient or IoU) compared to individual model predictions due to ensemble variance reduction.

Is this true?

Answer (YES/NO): NO